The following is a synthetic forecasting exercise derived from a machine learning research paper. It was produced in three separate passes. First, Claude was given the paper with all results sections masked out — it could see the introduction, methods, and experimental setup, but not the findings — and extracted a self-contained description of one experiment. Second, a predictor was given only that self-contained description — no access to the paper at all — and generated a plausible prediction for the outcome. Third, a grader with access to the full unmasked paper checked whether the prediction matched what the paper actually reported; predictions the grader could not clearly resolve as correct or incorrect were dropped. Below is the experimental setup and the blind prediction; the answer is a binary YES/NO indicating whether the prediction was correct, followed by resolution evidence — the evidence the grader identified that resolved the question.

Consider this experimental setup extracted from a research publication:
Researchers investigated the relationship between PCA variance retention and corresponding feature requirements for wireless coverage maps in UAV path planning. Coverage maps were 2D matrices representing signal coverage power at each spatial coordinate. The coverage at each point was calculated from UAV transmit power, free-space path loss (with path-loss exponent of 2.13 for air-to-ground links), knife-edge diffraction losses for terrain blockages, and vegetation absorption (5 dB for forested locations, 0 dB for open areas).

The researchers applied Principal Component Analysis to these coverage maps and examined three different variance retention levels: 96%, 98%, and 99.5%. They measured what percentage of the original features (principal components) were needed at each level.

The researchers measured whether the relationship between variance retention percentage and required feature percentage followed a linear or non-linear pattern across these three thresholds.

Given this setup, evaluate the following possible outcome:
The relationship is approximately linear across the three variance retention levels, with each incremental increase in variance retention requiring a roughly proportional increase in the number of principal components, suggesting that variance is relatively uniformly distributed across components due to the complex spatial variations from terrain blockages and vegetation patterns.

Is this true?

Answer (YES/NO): NO